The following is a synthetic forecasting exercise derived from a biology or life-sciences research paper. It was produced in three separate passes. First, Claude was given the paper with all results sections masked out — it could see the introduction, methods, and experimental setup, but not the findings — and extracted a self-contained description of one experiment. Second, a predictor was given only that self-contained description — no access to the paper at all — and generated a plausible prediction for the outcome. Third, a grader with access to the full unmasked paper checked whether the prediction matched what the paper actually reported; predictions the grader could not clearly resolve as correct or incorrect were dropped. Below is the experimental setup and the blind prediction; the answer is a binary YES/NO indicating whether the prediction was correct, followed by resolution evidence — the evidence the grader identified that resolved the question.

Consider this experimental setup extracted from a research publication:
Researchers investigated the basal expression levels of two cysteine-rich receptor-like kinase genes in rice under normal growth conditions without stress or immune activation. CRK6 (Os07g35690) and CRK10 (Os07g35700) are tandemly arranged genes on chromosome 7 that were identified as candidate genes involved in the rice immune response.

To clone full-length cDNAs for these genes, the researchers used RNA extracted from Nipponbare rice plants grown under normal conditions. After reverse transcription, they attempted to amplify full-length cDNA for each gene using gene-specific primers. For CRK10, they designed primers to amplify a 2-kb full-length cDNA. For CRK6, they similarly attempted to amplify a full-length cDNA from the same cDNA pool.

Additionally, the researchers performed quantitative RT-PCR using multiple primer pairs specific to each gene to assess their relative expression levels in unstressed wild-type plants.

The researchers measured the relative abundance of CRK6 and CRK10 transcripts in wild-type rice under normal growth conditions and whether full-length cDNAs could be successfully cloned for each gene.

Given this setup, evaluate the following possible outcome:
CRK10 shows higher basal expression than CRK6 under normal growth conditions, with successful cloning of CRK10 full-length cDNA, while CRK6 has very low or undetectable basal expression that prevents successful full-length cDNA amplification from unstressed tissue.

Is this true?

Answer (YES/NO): YES